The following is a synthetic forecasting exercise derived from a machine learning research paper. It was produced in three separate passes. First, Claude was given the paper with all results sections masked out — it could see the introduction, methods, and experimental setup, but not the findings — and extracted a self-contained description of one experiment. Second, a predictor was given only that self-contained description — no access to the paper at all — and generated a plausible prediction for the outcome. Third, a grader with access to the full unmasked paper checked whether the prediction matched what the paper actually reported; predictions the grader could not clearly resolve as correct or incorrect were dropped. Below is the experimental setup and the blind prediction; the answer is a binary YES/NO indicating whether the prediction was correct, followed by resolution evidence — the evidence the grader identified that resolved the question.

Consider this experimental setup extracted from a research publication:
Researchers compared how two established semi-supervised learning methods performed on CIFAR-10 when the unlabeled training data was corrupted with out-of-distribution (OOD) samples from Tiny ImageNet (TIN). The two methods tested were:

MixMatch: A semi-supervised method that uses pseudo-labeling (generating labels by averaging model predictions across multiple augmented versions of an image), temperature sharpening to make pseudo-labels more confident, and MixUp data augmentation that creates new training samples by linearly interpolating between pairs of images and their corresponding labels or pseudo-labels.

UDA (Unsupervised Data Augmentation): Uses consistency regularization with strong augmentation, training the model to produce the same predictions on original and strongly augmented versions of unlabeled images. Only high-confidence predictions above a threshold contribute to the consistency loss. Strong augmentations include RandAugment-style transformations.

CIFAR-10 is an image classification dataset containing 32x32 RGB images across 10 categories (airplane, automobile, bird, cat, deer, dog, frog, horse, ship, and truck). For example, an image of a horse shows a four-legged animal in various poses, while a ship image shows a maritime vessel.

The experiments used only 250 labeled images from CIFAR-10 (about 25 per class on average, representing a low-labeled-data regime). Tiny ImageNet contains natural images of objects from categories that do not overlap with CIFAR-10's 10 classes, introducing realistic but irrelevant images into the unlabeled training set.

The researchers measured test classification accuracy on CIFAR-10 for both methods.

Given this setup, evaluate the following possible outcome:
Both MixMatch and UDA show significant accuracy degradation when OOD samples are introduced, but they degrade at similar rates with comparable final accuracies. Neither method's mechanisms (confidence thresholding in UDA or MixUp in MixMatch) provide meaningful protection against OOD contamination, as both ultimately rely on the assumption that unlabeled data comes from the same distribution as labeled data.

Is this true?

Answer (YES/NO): NO